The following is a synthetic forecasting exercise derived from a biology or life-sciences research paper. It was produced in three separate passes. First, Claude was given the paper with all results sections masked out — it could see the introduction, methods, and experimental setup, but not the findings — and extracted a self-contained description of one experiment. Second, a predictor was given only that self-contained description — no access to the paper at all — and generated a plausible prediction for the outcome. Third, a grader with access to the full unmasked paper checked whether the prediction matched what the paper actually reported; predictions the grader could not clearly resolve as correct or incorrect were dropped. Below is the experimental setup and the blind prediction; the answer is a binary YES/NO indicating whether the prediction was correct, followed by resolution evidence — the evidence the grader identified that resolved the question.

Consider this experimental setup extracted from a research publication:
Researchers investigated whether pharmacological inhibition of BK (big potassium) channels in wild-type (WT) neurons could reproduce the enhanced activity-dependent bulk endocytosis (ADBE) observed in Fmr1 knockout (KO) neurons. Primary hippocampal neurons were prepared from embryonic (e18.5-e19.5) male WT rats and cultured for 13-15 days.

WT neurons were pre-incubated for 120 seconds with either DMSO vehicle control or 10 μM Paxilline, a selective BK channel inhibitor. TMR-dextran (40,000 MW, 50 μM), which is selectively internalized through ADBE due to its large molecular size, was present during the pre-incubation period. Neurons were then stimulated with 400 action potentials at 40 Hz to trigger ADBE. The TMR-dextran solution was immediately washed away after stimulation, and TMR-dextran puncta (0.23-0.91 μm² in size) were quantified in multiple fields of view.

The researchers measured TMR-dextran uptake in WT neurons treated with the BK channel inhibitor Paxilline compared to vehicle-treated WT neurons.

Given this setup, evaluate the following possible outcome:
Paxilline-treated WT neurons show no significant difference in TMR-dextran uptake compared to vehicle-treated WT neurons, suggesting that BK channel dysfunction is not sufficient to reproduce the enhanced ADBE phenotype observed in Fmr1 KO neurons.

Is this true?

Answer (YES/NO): NO